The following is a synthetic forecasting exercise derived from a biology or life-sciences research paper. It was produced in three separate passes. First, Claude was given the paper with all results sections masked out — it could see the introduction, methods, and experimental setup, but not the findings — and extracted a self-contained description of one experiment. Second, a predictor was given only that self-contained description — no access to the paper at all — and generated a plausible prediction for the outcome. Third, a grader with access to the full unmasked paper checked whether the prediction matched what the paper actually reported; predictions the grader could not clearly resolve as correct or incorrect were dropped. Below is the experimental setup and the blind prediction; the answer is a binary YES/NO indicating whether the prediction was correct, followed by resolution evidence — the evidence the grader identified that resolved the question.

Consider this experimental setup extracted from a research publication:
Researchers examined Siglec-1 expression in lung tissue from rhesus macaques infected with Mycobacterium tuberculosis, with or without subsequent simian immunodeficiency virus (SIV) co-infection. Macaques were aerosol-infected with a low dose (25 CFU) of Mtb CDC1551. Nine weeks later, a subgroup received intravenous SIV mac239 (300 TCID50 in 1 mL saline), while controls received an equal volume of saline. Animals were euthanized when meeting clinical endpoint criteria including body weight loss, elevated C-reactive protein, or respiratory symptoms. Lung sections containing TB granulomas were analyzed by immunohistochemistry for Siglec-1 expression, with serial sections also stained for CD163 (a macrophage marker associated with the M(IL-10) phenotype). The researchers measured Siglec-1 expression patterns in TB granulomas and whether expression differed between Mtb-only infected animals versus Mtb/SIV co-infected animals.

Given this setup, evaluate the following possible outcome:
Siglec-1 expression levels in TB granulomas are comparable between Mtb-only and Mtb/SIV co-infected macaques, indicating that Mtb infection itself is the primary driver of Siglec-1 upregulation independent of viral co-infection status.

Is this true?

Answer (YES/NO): NO